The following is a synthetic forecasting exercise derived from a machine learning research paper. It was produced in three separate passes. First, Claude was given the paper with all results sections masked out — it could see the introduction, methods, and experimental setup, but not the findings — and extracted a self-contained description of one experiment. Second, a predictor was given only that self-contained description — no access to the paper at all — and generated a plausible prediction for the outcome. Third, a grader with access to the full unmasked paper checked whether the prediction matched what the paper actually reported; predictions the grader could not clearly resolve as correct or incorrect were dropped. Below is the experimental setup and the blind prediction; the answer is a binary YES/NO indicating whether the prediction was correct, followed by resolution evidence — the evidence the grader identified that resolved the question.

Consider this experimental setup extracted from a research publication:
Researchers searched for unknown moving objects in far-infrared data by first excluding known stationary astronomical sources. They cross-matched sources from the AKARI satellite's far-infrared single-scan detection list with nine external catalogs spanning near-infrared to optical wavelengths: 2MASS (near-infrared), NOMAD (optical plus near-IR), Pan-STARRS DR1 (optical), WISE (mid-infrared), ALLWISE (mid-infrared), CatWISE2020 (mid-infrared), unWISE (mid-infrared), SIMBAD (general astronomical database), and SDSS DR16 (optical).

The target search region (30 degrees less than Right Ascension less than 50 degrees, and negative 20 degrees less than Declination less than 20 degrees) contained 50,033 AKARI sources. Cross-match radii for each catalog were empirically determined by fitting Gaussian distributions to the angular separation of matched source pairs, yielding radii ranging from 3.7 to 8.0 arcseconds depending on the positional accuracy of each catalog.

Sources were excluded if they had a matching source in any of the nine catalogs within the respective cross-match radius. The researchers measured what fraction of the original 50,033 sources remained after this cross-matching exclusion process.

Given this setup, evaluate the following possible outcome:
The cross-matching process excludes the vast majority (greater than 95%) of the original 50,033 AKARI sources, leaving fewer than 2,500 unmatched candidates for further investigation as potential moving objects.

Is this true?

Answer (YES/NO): NO